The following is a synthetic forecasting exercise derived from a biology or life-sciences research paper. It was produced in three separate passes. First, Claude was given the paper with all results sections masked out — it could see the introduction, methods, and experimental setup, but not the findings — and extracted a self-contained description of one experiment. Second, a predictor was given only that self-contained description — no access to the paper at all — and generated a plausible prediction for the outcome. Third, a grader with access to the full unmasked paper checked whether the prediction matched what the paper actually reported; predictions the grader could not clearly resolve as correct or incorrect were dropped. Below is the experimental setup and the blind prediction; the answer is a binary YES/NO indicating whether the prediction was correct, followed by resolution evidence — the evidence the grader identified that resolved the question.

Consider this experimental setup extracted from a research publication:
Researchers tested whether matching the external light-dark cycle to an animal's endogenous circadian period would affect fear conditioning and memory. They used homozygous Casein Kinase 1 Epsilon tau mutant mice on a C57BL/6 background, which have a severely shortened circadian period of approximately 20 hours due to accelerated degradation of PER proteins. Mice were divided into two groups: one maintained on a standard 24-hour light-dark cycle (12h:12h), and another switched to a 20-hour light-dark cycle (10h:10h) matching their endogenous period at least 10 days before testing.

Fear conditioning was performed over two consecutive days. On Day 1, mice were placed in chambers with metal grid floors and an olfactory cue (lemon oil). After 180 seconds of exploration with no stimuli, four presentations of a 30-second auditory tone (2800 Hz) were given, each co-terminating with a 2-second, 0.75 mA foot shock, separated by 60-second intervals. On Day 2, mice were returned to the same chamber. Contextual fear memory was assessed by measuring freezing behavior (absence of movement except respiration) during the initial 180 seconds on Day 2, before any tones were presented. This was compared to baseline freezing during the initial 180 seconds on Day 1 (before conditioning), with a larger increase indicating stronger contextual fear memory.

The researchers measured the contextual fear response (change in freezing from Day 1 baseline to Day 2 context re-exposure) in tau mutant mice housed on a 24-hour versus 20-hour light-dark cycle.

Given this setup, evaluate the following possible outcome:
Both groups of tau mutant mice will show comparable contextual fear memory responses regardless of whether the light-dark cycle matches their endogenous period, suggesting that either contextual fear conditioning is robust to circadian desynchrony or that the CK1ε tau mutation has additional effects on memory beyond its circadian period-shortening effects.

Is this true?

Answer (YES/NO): NO